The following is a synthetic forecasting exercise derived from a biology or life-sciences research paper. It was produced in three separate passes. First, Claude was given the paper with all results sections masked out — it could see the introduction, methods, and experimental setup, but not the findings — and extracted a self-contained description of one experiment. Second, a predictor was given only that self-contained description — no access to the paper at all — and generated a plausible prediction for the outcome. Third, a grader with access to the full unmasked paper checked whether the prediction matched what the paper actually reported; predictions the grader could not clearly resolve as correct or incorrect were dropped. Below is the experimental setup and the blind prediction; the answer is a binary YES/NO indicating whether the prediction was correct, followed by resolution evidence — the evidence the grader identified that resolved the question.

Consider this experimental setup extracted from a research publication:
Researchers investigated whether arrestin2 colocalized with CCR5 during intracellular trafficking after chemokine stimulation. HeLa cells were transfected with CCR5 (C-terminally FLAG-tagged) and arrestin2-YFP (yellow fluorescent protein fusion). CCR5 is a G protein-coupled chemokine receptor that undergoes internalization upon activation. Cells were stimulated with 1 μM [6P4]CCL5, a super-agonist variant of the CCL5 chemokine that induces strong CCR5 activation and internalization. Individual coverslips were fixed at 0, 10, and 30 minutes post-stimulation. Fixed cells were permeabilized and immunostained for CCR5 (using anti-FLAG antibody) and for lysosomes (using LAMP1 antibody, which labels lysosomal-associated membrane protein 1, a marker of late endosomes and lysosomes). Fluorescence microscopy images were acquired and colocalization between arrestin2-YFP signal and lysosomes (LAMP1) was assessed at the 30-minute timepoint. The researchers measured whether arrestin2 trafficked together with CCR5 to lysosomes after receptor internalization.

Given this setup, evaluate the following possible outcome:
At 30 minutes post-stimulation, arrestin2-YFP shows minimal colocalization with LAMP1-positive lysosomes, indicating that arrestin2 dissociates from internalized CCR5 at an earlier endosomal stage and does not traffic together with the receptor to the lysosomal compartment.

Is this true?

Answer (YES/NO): NO